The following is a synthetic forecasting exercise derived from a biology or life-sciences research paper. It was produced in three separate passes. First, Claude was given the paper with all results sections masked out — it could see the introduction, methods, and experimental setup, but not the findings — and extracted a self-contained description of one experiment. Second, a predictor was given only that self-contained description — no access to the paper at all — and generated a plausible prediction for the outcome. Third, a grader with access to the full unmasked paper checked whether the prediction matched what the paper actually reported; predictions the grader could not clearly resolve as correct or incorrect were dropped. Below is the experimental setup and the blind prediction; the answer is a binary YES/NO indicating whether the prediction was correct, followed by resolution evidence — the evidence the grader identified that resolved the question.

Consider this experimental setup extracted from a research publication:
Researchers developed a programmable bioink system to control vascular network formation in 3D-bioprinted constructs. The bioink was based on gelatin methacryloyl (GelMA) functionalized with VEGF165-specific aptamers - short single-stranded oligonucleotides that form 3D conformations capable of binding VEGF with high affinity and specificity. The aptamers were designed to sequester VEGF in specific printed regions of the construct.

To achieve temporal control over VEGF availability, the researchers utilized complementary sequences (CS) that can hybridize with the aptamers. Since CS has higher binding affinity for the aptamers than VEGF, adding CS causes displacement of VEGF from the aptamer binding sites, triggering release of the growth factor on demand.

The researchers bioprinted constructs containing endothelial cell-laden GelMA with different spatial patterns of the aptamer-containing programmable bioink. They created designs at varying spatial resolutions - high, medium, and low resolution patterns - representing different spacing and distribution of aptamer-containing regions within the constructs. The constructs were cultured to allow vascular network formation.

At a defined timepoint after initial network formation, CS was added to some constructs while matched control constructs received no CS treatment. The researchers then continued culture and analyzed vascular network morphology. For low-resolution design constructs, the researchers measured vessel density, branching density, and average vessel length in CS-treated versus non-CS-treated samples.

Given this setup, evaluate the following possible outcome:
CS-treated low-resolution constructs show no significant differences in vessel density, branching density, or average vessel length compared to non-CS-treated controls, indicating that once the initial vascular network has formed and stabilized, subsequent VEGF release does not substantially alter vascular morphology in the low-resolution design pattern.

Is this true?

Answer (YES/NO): NO